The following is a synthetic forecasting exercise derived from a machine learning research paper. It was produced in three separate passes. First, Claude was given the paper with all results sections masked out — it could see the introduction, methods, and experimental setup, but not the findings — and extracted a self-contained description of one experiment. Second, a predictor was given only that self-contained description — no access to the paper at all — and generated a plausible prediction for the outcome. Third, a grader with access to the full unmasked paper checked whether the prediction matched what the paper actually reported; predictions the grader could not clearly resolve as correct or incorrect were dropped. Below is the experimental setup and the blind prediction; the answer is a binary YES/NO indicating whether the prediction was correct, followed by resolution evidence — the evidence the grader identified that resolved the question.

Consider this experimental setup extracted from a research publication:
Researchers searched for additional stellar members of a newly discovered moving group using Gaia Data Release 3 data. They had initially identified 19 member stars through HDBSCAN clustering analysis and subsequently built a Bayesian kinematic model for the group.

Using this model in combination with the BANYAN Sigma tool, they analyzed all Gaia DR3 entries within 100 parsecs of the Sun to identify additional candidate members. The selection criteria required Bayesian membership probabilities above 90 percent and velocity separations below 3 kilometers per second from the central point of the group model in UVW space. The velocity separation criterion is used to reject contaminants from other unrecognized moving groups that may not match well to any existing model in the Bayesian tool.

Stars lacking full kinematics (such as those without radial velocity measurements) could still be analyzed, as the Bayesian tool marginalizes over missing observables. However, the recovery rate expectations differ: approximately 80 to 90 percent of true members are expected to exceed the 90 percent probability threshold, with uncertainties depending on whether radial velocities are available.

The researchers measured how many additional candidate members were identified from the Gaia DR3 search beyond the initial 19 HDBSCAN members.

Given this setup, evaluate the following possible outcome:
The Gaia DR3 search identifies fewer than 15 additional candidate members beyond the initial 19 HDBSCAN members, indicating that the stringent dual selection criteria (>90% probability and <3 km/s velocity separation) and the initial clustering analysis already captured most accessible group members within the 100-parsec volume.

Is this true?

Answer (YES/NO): NO